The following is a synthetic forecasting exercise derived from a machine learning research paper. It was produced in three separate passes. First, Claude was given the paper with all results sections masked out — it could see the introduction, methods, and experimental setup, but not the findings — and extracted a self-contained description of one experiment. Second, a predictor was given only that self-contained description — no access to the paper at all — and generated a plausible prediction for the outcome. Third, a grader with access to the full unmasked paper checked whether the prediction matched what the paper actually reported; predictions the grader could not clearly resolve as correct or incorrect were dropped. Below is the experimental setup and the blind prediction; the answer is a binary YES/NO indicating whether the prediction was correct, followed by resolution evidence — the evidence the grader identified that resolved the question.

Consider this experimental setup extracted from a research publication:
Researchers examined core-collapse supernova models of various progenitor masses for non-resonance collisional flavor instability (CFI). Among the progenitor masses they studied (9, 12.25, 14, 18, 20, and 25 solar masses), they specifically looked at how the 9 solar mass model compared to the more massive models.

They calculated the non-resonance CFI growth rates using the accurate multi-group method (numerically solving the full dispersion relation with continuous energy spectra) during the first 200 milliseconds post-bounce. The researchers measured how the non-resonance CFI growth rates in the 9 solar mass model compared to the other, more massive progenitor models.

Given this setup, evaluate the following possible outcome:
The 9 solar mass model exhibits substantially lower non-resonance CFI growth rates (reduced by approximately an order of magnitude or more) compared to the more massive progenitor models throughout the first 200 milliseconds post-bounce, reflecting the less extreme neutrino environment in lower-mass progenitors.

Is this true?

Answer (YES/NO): YES